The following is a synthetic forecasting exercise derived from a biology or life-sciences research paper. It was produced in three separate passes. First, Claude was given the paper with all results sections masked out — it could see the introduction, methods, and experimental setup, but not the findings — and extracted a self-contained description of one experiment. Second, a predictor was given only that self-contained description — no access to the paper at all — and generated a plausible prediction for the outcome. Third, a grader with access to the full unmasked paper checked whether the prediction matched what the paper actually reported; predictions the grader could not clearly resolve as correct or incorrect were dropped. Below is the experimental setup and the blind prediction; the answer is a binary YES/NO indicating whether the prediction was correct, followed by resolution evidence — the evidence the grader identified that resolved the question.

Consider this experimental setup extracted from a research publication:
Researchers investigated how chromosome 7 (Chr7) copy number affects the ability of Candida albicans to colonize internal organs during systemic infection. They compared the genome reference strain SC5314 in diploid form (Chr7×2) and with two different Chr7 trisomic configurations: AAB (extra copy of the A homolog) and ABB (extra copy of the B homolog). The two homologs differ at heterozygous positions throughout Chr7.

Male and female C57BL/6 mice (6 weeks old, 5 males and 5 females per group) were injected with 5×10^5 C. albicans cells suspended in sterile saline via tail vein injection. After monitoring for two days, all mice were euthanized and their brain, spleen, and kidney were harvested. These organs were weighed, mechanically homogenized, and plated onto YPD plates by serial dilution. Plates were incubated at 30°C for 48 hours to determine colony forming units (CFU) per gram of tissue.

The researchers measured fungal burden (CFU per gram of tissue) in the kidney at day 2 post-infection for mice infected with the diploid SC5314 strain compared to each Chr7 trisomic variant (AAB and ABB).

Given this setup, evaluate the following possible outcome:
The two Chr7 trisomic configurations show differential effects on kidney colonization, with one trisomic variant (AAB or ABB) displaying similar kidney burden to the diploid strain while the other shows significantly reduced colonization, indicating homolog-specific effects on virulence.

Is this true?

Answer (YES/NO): NO